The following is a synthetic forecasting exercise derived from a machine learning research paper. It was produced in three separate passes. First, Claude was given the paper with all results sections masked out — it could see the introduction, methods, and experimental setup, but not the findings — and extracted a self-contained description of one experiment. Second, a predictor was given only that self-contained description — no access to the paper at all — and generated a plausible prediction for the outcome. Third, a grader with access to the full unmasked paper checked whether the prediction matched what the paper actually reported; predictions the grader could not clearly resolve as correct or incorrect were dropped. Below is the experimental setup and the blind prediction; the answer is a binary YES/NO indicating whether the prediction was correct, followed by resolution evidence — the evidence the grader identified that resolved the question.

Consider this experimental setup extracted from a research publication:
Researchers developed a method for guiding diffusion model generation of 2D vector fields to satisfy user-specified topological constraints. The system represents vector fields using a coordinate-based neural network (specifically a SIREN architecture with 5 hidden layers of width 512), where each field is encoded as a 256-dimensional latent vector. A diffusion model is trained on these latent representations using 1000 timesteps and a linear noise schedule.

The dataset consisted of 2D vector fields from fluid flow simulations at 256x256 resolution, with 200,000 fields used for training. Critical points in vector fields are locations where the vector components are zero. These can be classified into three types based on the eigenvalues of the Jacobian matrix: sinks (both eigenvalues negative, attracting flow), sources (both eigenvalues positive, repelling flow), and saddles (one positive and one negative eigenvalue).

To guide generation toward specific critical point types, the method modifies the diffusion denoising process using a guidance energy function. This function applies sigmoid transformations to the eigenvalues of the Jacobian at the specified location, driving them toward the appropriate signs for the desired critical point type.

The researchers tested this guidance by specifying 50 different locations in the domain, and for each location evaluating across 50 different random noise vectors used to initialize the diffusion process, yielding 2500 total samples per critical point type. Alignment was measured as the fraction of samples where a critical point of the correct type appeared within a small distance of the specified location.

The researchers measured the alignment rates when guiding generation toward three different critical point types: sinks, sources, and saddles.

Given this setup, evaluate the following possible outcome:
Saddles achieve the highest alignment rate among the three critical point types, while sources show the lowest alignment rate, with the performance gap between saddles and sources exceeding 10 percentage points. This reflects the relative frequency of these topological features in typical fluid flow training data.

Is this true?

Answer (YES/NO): NO